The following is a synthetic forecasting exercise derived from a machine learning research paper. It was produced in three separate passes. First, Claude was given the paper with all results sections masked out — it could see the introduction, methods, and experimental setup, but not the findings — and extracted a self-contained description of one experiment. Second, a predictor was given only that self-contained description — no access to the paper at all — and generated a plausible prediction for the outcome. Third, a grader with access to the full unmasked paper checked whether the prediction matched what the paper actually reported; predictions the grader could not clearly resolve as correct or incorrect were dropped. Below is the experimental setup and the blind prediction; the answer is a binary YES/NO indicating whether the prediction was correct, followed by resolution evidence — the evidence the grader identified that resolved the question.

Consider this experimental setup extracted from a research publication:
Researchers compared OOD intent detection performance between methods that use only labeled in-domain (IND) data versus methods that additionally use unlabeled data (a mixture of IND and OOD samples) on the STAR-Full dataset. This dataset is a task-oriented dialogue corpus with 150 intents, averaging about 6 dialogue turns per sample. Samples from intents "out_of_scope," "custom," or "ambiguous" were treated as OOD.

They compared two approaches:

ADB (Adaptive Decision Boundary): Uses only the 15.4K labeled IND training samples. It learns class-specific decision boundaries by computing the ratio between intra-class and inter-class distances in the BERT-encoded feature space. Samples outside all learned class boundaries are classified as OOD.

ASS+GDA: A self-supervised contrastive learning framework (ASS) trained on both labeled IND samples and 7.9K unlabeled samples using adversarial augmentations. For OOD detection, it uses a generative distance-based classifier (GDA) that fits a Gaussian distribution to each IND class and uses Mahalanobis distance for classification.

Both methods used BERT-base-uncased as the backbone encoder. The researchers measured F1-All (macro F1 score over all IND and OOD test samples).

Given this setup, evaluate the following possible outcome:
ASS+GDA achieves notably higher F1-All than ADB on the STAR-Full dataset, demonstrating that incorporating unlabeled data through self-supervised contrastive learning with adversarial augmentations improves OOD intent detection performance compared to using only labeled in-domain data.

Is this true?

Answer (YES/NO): NO